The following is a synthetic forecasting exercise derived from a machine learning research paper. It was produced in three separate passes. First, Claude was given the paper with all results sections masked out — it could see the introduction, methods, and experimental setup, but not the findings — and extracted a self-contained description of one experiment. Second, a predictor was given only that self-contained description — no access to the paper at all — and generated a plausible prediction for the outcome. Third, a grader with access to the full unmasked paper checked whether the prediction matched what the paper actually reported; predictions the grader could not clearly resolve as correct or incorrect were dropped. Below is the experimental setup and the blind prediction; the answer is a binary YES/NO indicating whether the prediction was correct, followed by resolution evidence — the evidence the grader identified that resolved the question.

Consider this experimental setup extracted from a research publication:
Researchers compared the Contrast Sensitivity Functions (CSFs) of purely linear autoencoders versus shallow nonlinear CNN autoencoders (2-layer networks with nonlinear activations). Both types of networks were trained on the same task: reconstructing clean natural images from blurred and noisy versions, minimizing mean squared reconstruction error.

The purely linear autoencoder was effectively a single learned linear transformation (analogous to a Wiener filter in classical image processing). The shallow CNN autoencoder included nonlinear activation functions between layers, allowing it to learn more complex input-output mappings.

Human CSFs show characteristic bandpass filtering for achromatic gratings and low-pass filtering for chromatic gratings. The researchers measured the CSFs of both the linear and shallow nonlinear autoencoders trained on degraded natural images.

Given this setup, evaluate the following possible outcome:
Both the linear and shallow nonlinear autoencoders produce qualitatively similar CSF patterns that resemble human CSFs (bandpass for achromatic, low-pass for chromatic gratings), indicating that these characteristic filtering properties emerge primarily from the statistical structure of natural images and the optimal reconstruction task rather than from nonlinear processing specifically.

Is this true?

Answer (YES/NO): YES